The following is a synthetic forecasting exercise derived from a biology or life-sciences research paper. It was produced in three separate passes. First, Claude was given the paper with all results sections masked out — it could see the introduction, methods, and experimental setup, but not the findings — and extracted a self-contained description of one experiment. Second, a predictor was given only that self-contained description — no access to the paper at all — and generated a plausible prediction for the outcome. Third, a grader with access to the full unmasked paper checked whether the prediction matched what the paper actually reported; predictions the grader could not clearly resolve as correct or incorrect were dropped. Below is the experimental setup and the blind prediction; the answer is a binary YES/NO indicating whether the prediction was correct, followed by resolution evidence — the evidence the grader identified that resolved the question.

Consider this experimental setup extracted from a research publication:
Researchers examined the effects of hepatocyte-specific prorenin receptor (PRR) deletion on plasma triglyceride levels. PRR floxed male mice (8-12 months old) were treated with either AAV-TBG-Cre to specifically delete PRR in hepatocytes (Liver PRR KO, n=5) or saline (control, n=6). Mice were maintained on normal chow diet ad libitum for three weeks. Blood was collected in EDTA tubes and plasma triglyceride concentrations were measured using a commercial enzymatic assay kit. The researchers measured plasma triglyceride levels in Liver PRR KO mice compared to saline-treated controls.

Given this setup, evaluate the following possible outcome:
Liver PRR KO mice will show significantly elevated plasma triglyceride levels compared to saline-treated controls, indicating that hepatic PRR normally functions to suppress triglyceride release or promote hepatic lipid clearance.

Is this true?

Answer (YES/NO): NO